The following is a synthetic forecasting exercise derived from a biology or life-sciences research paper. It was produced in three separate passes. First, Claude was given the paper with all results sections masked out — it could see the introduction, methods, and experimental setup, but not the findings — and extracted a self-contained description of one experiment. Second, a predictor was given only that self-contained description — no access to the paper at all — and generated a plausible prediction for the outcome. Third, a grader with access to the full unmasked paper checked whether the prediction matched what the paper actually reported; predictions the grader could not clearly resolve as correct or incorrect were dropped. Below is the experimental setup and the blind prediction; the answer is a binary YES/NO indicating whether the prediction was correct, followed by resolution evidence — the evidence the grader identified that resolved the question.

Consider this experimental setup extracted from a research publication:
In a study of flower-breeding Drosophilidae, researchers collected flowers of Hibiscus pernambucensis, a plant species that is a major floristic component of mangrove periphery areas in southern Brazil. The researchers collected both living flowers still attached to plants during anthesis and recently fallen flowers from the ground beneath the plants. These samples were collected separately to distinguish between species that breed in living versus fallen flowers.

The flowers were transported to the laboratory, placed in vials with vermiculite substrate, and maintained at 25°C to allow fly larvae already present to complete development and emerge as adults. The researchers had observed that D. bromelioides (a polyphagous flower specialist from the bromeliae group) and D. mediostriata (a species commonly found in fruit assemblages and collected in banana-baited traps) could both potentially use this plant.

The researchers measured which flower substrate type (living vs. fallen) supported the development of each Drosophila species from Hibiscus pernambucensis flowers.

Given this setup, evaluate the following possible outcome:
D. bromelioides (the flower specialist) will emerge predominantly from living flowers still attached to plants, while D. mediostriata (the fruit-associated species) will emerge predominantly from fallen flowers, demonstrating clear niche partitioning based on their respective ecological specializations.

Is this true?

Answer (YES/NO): YES